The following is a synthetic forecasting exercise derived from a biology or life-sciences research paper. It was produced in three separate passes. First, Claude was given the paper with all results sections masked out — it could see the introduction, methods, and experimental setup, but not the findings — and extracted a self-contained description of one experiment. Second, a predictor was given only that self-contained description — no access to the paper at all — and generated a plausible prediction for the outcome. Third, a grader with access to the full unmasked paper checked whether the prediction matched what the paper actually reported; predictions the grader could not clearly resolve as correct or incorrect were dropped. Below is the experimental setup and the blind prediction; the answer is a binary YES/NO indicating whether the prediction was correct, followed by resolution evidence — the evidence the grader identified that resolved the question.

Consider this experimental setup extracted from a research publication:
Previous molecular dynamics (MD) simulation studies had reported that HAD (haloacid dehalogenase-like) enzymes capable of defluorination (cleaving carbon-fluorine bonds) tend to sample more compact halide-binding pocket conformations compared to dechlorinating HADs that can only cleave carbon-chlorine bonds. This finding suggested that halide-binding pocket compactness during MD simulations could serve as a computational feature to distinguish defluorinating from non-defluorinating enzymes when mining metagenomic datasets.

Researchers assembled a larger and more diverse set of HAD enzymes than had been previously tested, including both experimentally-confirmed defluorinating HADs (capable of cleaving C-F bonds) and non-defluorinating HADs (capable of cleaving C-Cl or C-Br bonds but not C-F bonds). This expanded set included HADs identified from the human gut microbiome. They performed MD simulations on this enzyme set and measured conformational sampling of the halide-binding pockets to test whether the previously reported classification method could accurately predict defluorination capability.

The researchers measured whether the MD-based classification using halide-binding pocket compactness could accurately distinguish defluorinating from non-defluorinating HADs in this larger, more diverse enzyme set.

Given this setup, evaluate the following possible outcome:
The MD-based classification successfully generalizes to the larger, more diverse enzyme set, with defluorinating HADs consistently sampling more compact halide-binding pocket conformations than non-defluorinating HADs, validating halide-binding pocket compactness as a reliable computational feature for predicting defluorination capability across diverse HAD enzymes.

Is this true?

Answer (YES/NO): NO